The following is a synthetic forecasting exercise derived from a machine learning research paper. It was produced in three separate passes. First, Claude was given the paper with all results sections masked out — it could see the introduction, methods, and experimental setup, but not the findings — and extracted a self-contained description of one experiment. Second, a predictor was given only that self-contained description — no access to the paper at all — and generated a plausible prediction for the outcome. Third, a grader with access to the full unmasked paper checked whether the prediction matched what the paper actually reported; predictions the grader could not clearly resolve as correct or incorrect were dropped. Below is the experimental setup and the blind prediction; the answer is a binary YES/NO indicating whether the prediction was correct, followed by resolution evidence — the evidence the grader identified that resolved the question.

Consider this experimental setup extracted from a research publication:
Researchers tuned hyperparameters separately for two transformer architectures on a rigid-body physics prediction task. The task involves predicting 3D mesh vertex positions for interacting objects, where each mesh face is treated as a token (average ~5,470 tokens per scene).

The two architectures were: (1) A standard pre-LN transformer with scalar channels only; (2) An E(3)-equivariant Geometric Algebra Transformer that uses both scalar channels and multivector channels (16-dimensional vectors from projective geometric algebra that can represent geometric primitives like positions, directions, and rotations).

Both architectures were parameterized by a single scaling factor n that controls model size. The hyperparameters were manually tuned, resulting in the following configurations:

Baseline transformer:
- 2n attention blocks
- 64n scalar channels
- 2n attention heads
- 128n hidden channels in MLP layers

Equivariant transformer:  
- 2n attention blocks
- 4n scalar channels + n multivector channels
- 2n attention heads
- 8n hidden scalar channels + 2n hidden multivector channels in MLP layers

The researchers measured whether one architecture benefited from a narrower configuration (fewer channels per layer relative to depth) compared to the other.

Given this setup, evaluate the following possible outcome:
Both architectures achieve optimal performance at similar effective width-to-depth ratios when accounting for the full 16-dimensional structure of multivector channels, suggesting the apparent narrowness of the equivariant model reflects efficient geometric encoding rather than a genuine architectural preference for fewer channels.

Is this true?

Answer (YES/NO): NO